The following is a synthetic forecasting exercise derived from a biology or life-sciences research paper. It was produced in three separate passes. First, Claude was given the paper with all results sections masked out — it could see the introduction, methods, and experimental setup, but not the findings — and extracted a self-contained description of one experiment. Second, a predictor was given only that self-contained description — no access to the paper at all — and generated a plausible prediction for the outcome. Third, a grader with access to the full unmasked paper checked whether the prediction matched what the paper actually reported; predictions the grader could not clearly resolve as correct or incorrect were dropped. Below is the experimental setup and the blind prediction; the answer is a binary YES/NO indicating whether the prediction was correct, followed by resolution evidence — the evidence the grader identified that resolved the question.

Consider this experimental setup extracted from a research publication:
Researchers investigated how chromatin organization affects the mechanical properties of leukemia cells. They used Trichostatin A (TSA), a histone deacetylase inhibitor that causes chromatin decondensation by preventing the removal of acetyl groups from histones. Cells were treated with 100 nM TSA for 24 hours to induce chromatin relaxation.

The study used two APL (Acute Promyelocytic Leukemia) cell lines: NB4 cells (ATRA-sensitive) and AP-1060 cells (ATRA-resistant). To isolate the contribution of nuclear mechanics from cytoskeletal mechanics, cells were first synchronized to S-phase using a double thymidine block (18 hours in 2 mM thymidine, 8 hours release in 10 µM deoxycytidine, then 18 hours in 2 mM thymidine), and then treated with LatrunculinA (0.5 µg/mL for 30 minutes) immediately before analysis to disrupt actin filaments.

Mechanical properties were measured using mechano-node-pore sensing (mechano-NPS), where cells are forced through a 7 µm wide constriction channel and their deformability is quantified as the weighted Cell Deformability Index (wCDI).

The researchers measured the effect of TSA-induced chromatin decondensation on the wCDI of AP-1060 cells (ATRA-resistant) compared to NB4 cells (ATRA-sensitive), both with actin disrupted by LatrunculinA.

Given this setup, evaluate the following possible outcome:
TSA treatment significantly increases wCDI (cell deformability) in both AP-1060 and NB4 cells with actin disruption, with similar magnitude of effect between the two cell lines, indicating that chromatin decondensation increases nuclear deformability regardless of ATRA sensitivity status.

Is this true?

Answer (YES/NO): NO